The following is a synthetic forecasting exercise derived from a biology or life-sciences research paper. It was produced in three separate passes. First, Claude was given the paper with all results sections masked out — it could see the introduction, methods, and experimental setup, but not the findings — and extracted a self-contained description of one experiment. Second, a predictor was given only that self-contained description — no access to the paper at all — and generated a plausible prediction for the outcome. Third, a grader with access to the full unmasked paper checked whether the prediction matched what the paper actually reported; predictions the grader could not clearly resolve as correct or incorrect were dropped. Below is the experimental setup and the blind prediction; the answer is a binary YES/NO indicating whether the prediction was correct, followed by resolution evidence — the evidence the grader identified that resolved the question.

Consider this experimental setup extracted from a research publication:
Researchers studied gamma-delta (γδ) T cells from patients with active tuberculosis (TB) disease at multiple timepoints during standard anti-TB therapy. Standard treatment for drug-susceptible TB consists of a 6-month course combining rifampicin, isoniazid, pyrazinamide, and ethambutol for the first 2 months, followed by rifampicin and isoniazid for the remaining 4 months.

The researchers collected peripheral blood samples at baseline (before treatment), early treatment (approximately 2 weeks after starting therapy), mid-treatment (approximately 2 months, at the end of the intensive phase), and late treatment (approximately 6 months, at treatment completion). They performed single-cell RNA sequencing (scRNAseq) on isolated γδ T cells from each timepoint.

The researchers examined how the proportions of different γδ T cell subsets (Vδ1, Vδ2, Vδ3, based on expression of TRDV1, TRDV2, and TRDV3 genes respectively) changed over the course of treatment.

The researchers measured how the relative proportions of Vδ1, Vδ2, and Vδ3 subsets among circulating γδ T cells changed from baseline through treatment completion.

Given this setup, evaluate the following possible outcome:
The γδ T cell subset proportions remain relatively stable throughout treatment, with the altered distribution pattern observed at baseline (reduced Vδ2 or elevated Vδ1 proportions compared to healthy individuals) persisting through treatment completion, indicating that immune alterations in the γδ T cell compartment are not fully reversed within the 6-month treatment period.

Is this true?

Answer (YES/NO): YES